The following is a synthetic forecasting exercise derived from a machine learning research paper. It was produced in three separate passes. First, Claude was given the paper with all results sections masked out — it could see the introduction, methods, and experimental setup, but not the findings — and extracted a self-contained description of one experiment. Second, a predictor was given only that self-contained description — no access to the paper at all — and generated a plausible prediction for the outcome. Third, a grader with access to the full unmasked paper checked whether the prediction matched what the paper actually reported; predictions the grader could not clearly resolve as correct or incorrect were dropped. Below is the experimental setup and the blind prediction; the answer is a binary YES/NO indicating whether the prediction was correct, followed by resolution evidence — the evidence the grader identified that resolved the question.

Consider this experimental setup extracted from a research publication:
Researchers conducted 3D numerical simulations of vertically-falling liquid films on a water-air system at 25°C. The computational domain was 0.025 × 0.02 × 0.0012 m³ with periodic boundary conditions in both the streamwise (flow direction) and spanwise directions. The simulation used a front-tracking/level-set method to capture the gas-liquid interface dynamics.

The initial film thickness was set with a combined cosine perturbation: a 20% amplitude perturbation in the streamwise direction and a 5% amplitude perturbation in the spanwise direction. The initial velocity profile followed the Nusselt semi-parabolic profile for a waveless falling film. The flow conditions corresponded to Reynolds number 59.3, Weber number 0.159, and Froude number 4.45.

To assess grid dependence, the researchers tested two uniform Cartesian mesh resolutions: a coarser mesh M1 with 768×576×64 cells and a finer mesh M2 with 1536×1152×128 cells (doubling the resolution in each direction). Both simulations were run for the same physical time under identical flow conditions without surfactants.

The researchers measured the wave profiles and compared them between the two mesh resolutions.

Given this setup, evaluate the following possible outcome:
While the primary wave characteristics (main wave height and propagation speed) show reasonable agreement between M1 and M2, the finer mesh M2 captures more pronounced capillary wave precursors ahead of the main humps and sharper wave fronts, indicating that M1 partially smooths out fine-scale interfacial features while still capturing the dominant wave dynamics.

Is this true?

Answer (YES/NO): NO